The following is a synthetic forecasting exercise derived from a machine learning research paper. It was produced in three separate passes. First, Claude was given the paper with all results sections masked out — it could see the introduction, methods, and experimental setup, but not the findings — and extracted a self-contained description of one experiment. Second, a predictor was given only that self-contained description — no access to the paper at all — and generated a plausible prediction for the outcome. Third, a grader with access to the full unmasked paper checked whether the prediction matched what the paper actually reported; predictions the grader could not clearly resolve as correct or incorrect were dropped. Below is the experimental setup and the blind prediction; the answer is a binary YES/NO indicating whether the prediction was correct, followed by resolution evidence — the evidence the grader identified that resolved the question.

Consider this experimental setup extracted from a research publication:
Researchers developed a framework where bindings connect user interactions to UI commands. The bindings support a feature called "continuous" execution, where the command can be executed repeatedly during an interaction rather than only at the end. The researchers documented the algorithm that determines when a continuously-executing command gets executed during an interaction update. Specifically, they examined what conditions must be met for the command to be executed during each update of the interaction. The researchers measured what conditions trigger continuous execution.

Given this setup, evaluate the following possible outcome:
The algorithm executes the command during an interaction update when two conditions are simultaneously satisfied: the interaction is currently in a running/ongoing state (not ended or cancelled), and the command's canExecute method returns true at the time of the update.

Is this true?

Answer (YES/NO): NO